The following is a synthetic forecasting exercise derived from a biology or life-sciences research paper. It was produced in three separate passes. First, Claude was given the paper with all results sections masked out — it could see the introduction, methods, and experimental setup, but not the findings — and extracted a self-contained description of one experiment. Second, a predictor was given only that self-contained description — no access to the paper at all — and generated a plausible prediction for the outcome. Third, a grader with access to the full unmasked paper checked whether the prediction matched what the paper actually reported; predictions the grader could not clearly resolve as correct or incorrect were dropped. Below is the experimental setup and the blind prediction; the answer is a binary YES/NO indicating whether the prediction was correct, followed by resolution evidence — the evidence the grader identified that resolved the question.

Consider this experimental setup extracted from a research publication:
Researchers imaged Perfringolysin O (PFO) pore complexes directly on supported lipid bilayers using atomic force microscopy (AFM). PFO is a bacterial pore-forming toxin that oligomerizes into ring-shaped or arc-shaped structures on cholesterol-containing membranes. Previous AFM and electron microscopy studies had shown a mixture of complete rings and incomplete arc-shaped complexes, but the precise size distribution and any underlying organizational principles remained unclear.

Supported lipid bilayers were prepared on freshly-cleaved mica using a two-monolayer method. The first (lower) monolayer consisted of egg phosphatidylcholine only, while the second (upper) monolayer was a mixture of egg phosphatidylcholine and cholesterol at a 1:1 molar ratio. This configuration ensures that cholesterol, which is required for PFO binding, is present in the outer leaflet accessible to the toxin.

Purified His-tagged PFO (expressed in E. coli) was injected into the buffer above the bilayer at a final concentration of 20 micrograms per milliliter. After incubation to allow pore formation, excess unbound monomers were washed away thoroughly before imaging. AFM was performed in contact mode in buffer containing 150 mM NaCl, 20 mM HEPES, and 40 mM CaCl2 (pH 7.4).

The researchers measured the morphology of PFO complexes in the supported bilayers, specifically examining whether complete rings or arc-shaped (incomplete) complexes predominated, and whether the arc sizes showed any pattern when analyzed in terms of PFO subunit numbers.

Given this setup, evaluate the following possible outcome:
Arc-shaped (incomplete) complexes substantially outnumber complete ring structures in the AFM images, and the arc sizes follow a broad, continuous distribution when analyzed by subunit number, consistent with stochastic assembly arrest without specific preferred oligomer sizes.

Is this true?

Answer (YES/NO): NO